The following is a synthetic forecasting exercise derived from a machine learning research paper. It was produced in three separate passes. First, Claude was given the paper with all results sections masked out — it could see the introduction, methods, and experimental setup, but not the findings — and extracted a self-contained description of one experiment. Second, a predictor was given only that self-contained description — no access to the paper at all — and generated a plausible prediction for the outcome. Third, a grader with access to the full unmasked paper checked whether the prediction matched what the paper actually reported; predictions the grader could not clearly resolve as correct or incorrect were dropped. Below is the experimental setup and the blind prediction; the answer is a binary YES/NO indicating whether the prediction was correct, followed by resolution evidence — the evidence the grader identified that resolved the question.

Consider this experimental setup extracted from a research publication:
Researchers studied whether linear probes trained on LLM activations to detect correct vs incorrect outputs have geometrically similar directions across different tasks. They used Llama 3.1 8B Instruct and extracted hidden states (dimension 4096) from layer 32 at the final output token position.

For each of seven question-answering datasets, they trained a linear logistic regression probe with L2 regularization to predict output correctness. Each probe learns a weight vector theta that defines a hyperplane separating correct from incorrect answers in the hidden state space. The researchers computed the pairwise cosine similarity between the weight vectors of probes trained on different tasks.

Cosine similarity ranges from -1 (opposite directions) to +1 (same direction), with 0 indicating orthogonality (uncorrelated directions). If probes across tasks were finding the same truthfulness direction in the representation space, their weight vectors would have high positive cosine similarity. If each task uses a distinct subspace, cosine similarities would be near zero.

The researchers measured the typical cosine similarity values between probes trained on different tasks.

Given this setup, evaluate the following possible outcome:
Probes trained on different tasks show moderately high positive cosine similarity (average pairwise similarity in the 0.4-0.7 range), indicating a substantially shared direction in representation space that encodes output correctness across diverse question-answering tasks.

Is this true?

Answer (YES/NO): NO